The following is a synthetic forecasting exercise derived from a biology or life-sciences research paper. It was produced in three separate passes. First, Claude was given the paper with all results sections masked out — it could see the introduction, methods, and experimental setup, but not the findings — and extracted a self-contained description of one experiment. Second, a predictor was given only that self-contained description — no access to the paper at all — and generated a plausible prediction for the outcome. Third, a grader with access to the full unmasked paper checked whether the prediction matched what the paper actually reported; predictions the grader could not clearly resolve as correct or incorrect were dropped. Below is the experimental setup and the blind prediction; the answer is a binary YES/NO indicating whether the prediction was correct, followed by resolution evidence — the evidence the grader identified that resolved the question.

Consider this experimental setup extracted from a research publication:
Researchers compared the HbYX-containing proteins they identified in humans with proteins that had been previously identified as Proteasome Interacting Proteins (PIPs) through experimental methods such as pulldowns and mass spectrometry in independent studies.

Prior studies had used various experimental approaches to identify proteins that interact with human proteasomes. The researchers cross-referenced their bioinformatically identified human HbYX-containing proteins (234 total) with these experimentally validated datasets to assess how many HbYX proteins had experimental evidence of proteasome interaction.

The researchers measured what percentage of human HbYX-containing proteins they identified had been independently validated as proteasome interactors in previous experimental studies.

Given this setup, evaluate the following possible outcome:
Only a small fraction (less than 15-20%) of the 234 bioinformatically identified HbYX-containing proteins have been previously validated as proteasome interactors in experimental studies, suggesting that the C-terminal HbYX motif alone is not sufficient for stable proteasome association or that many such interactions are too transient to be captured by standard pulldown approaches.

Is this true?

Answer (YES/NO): NO